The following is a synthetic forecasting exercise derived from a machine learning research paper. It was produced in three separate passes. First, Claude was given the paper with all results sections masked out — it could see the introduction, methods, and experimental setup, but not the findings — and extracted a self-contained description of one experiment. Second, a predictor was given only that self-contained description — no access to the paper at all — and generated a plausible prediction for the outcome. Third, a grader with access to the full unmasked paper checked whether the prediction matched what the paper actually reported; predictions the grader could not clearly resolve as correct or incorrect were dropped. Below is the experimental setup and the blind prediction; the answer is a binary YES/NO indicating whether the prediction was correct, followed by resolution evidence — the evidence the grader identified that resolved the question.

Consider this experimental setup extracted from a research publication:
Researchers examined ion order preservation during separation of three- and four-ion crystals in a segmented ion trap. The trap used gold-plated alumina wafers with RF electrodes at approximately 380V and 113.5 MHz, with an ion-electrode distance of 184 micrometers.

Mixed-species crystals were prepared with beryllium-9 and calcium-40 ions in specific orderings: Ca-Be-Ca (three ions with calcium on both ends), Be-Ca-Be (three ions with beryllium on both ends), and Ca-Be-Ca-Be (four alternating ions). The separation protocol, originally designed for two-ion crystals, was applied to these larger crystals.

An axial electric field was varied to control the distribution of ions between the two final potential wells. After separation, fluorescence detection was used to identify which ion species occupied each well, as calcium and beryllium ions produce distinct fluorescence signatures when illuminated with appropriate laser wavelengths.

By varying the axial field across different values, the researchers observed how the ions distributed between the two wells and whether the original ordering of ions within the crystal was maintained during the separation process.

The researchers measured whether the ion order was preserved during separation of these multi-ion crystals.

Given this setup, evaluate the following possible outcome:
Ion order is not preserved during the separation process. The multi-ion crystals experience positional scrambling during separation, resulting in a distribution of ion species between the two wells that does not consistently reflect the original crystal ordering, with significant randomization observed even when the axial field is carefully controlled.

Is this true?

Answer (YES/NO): NO